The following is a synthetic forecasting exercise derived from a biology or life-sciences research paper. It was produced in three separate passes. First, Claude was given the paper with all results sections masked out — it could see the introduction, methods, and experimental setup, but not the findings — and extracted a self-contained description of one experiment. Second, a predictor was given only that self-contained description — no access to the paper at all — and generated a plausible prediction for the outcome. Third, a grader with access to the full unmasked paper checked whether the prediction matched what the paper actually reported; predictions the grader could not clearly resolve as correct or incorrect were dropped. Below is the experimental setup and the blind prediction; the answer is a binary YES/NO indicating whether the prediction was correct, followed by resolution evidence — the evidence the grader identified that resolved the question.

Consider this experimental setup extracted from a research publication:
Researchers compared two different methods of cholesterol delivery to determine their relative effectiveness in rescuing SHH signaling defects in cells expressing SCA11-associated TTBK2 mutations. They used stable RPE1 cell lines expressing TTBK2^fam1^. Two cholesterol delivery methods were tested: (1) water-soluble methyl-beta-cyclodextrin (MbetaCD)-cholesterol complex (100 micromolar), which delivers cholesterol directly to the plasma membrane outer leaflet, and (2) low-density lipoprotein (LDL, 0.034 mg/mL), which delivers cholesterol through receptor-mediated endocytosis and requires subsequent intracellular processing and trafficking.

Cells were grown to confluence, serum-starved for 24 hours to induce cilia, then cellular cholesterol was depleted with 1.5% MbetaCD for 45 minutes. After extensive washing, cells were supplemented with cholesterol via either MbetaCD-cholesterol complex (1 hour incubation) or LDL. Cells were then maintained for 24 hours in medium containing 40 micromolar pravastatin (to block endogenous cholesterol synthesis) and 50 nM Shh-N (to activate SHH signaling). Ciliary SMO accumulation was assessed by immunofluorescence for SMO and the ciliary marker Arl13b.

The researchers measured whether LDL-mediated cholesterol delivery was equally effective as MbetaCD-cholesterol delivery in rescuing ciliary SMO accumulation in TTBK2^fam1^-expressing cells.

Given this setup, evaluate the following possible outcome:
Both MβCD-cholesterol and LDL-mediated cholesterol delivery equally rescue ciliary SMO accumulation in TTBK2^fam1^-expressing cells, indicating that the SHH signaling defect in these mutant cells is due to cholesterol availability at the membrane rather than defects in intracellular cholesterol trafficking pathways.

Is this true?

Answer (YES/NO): NO